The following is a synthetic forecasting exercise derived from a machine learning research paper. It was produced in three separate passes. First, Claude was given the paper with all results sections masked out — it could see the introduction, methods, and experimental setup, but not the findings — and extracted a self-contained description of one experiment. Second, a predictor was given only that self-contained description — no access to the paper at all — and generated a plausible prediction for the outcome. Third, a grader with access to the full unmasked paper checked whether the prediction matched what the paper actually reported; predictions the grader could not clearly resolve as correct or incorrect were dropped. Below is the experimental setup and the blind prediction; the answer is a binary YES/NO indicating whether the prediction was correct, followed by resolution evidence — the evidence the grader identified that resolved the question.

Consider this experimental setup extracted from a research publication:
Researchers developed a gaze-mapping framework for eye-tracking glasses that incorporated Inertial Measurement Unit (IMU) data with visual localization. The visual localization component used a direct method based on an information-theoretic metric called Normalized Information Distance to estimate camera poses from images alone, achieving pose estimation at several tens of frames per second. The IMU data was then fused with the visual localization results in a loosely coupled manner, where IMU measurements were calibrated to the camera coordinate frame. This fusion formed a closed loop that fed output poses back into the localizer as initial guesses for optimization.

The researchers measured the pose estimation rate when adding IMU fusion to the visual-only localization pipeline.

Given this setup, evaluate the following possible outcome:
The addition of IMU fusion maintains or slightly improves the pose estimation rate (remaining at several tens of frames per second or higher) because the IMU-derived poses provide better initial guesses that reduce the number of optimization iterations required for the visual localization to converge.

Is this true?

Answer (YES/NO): NO